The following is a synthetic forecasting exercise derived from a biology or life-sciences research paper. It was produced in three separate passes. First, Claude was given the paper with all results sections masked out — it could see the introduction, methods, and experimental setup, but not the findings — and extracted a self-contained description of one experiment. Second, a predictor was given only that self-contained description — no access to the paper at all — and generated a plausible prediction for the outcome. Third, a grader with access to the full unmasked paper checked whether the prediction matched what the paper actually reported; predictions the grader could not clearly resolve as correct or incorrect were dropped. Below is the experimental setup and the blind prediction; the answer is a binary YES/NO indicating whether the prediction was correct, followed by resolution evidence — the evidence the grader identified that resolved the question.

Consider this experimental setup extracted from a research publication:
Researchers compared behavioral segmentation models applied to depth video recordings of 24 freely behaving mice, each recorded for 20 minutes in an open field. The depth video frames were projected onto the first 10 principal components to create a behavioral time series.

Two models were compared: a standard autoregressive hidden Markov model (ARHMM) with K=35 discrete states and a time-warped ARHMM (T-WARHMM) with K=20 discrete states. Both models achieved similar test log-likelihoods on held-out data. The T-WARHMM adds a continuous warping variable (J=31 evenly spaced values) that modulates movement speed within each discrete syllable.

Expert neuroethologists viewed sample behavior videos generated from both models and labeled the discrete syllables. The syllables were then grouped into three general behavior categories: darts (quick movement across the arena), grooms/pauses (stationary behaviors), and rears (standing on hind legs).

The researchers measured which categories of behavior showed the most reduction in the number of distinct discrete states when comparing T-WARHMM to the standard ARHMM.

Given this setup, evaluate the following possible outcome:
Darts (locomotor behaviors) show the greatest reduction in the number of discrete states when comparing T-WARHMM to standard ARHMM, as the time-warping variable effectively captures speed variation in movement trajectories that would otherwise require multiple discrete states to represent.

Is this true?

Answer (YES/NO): NO